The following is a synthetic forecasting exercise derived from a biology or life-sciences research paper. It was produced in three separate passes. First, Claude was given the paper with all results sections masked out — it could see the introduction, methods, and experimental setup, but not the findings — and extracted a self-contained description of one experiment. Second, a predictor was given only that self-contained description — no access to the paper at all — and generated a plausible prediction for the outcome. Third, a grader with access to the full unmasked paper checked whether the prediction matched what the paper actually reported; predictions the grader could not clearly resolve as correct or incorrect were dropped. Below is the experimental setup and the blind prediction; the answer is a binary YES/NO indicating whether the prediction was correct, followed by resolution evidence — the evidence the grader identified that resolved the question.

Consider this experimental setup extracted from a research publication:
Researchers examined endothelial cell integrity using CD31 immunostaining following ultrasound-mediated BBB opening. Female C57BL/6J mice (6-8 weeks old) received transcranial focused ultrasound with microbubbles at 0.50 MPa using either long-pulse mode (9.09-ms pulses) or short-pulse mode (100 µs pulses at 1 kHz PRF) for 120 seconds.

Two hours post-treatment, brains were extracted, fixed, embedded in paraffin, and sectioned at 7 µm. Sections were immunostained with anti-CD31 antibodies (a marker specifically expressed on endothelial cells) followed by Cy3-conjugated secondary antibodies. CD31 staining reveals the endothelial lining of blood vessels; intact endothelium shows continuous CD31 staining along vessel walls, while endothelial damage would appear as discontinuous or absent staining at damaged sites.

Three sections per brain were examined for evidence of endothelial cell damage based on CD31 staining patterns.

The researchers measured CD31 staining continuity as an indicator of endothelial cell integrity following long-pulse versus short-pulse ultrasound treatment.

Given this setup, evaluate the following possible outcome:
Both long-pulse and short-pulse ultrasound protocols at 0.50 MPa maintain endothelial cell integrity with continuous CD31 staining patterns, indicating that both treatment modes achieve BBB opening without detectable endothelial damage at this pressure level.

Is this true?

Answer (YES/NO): NO